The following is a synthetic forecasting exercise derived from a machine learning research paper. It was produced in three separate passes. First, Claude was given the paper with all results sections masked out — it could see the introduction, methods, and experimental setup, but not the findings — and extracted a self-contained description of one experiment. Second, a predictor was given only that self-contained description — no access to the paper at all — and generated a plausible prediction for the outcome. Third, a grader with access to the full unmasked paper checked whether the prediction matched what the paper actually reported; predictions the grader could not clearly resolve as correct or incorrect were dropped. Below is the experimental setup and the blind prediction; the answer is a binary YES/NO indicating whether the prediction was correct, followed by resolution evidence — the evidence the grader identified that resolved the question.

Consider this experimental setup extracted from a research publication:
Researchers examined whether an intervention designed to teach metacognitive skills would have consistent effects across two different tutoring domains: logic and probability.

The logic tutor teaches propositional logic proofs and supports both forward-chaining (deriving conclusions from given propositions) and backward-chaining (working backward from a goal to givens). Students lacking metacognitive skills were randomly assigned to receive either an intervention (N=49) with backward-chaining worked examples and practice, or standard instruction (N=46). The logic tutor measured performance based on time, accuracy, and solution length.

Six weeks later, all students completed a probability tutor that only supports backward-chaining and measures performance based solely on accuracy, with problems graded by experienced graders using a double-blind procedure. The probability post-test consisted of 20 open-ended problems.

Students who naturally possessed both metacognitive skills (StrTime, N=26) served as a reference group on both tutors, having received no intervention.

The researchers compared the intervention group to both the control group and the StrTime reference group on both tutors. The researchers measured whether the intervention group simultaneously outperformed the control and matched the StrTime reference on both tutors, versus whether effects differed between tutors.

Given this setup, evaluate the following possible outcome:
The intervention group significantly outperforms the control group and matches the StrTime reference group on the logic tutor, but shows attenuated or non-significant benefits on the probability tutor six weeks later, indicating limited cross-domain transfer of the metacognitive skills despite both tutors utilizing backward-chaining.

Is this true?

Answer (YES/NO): NO